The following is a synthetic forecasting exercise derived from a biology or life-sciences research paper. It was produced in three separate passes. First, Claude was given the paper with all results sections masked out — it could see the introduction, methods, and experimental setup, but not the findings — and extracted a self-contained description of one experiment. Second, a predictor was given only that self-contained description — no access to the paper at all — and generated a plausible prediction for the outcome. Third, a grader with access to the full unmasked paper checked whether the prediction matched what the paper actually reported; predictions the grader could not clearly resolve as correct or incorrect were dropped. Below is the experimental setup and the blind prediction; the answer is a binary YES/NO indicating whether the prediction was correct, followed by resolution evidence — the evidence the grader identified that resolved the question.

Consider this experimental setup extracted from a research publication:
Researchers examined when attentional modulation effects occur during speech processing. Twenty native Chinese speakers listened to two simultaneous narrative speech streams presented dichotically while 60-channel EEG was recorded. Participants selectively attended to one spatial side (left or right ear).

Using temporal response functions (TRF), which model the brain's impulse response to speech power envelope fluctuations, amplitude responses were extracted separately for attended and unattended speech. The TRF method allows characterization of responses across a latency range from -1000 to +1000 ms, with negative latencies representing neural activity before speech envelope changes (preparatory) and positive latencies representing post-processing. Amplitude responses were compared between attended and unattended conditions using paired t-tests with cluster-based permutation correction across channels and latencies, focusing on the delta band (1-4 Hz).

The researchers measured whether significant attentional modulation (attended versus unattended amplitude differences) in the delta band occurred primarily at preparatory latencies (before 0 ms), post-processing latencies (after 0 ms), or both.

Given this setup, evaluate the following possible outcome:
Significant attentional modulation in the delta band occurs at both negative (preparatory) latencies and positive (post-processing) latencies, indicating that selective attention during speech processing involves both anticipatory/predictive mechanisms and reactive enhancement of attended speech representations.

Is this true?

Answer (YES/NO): NO